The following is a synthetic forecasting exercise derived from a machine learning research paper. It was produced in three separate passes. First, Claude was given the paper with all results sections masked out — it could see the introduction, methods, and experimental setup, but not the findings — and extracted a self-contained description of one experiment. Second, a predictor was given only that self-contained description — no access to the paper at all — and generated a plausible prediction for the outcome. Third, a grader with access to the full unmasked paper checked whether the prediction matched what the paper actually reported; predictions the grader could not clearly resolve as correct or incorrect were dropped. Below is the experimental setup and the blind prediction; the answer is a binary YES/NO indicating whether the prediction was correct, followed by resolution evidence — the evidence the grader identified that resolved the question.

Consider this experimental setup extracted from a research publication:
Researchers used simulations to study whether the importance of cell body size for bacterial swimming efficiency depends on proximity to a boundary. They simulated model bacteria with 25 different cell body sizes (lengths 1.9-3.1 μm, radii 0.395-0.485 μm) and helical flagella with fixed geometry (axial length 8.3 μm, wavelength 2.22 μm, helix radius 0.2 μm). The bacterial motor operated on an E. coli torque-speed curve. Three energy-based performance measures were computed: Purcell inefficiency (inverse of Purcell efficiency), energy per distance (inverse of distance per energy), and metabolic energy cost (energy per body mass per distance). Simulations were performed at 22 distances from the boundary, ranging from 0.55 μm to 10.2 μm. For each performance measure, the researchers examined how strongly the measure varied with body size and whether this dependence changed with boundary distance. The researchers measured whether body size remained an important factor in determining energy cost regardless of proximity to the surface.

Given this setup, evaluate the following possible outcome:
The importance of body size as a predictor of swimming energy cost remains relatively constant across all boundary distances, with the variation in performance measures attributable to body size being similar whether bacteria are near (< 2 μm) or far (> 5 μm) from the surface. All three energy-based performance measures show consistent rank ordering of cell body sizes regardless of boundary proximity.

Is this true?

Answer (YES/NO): NO